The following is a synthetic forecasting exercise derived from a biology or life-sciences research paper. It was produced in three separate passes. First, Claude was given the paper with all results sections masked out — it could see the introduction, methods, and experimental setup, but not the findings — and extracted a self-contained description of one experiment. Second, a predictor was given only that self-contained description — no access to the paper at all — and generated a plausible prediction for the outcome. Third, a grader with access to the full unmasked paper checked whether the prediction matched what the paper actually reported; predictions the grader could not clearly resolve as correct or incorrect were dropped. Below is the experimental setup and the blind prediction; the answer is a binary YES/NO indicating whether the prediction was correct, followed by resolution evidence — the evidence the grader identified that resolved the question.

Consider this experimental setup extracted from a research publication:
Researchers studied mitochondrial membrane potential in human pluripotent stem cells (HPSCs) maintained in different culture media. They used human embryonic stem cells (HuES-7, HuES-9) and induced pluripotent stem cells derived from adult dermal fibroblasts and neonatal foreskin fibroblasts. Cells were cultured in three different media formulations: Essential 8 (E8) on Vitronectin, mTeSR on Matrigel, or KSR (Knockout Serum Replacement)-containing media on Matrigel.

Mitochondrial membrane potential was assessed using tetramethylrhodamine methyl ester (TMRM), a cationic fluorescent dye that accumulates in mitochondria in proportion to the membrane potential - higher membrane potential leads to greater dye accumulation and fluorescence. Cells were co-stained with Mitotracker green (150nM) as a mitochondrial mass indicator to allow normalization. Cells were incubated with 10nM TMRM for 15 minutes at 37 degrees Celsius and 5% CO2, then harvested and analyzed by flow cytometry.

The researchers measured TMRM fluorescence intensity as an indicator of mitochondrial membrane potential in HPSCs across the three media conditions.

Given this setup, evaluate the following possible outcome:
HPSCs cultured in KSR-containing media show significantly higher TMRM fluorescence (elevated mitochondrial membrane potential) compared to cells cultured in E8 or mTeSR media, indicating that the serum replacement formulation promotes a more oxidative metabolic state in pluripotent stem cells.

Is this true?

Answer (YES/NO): NO